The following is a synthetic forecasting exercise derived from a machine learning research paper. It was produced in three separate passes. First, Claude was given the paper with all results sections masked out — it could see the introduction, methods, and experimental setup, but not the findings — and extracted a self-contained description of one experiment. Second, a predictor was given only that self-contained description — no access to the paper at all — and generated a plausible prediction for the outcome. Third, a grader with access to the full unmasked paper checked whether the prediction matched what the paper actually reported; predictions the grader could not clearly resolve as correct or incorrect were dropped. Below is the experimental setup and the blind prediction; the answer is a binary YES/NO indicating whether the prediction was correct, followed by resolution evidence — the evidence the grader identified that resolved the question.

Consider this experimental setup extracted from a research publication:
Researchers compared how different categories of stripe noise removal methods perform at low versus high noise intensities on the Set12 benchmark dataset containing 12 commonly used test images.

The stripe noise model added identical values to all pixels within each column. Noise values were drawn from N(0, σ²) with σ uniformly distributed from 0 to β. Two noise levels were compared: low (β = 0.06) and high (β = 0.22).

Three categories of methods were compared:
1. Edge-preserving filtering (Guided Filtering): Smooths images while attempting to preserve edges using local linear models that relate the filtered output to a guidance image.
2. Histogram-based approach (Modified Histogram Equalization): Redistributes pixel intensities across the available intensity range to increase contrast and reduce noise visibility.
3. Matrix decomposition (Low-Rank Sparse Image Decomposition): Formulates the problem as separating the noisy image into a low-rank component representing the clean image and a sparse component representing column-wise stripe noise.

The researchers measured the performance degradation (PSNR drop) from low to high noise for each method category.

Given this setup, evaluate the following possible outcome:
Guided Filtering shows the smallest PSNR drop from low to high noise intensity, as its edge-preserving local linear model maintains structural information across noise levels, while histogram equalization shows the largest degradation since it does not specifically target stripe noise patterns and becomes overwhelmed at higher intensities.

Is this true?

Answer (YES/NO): NO